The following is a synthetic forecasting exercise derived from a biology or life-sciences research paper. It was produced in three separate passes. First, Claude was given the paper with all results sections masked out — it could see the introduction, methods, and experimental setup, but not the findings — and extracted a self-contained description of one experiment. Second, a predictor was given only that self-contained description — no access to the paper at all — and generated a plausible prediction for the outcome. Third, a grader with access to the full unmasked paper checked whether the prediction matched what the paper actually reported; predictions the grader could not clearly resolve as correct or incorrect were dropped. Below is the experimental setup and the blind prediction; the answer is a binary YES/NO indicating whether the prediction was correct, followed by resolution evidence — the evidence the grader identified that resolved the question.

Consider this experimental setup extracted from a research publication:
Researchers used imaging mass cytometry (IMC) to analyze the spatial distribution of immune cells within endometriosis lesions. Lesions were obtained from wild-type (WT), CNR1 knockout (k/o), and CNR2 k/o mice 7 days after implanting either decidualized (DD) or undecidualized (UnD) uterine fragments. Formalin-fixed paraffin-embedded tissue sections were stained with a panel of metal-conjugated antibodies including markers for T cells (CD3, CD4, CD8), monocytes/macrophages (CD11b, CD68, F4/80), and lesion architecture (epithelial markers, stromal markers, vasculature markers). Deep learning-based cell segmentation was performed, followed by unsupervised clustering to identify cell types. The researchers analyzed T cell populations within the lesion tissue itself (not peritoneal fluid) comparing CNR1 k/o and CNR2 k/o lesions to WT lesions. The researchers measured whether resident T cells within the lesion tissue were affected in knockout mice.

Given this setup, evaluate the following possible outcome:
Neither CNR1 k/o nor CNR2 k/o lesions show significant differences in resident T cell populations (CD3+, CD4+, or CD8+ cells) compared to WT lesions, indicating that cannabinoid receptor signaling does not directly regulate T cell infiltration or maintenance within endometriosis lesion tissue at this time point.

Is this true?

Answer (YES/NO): YES